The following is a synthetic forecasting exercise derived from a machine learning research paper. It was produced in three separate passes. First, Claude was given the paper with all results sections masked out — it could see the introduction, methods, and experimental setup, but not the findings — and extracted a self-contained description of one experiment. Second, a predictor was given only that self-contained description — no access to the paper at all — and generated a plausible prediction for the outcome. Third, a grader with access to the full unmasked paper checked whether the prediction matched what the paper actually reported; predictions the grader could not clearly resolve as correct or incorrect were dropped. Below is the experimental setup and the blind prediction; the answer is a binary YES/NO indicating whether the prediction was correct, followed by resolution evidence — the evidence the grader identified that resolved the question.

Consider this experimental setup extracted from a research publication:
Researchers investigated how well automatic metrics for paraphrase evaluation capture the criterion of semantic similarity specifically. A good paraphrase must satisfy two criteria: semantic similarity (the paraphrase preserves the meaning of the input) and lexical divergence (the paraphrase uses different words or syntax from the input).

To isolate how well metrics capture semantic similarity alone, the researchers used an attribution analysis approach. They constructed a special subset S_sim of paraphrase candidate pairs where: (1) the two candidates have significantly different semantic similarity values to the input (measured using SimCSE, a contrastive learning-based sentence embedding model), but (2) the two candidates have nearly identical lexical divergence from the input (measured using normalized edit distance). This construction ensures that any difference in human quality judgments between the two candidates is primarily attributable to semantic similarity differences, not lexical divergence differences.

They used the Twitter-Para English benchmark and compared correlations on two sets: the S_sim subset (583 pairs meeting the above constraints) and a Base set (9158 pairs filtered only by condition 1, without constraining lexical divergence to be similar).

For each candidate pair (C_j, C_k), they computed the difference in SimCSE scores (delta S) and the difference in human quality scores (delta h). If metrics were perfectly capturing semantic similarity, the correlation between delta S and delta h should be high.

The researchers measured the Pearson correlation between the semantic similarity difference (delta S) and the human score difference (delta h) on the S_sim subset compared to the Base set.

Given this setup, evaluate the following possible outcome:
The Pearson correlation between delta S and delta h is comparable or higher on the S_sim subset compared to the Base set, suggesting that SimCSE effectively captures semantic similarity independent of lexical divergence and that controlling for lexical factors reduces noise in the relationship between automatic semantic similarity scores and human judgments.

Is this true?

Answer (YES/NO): YES